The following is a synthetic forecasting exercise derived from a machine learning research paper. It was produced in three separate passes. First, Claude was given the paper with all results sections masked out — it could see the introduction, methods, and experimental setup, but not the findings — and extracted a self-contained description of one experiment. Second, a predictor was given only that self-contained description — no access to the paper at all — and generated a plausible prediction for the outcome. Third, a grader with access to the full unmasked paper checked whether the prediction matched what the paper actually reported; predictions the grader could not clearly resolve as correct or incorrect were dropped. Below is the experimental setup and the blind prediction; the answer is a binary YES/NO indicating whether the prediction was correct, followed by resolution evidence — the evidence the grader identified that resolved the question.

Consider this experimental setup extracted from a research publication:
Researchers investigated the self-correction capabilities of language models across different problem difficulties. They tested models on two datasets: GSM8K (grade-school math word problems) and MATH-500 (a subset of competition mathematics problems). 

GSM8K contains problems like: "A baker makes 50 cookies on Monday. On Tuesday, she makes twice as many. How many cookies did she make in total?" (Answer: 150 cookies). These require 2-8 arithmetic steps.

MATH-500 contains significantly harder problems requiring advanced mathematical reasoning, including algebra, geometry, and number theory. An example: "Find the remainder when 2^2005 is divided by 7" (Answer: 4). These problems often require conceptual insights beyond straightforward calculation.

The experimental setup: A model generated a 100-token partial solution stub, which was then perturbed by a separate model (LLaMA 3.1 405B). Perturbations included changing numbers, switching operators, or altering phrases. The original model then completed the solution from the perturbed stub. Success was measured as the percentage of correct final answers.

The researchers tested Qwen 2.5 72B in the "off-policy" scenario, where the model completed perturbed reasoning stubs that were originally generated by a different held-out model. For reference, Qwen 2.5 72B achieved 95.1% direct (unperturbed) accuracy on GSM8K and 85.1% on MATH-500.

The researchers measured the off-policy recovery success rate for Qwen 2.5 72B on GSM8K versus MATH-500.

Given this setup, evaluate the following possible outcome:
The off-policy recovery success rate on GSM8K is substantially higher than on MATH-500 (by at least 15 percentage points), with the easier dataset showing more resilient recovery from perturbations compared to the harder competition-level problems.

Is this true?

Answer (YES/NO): NO